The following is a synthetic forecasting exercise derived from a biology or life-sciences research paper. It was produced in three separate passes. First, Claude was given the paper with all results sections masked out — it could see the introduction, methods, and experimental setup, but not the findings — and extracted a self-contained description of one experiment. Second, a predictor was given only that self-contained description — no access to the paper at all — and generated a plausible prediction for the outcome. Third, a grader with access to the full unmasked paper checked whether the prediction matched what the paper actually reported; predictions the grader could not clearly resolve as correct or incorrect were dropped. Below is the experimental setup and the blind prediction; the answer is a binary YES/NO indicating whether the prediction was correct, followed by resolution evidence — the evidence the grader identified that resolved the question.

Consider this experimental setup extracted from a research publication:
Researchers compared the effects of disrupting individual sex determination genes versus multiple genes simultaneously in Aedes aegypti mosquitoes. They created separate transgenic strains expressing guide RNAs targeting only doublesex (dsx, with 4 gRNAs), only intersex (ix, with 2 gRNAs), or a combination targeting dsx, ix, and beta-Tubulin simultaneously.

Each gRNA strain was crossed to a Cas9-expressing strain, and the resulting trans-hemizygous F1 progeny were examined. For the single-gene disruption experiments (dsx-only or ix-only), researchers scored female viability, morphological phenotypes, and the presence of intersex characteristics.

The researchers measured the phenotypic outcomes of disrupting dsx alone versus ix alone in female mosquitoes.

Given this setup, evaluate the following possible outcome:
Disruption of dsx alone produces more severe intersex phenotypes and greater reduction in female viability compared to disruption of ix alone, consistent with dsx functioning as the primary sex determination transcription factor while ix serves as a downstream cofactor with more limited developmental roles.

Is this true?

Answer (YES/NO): NO